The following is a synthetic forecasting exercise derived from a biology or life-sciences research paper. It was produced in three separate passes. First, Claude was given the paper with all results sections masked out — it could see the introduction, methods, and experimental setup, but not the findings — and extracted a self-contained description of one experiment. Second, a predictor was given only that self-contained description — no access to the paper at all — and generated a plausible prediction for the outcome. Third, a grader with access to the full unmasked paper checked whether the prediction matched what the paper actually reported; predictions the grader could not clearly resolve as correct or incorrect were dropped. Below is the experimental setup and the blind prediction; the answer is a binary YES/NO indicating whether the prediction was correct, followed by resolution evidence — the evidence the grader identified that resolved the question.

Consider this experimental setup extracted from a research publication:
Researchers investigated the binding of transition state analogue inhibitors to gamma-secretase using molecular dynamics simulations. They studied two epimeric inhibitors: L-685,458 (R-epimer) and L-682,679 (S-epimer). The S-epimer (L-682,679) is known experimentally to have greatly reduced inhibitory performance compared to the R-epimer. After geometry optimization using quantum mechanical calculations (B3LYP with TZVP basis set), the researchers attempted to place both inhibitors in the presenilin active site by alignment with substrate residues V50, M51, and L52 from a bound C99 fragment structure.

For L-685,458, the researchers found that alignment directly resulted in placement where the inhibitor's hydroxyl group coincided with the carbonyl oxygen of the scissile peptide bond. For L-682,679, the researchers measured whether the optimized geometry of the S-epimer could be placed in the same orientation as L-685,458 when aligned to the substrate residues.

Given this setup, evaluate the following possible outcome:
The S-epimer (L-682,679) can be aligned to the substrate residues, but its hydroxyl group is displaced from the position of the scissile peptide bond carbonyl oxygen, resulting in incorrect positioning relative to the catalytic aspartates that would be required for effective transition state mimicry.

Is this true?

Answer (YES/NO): NO